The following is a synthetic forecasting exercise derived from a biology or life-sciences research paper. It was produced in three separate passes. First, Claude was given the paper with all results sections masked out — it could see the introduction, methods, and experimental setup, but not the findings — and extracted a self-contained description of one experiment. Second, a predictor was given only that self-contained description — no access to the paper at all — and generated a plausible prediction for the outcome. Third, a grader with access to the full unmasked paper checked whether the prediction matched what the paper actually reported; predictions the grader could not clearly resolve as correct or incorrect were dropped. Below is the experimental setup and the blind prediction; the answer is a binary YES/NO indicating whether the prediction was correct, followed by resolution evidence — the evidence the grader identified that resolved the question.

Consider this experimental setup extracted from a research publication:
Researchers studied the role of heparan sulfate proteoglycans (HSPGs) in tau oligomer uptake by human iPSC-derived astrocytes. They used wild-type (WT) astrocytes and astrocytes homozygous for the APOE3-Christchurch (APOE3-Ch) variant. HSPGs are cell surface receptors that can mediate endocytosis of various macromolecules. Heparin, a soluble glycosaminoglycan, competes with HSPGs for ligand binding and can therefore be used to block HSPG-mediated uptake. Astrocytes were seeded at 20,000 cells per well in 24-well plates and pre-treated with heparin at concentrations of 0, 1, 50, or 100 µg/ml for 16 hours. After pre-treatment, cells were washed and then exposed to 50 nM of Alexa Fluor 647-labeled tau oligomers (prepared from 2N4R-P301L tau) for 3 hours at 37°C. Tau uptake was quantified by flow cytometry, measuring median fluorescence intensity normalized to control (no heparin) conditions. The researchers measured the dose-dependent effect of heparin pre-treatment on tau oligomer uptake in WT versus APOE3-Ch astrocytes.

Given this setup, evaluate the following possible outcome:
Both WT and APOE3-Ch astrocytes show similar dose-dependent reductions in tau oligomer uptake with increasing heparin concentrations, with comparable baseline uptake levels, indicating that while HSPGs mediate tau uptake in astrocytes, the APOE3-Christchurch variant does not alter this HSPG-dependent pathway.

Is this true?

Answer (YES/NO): NO